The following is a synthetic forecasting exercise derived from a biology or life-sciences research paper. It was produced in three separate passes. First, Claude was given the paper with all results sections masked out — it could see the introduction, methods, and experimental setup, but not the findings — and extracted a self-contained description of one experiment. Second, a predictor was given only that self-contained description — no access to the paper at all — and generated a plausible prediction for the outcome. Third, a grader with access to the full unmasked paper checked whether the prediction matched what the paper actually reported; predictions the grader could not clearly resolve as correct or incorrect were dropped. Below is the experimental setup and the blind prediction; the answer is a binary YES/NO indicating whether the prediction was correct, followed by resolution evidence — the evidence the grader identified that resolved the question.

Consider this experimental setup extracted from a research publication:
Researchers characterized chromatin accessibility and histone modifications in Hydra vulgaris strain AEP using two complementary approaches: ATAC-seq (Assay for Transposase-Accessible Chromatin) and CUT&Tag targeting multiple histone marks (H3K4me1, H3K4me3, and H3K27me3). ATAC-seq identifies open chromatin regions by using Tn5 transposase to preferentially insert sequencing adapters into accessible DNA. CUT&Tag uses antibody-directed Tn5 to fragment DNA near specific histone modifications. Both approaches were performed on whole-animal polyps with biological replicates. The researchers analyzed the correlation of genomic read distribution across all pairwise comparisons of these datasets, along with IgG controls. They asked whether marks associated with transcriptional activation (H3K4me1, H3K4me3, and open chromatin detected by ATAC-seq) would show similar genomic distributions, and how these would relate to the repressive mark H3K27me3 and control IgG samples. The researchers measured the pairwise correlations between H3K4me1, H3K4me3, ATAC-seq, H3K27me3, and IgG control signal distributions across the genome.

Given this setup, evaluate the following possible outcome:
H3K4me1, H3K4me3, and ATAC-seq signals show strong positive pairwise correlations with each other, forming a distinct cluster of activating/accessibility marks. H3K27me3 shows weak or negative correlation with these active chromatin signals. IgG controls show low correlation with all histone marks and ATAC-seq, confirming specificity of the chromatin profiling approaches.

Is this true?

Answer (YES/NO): YES